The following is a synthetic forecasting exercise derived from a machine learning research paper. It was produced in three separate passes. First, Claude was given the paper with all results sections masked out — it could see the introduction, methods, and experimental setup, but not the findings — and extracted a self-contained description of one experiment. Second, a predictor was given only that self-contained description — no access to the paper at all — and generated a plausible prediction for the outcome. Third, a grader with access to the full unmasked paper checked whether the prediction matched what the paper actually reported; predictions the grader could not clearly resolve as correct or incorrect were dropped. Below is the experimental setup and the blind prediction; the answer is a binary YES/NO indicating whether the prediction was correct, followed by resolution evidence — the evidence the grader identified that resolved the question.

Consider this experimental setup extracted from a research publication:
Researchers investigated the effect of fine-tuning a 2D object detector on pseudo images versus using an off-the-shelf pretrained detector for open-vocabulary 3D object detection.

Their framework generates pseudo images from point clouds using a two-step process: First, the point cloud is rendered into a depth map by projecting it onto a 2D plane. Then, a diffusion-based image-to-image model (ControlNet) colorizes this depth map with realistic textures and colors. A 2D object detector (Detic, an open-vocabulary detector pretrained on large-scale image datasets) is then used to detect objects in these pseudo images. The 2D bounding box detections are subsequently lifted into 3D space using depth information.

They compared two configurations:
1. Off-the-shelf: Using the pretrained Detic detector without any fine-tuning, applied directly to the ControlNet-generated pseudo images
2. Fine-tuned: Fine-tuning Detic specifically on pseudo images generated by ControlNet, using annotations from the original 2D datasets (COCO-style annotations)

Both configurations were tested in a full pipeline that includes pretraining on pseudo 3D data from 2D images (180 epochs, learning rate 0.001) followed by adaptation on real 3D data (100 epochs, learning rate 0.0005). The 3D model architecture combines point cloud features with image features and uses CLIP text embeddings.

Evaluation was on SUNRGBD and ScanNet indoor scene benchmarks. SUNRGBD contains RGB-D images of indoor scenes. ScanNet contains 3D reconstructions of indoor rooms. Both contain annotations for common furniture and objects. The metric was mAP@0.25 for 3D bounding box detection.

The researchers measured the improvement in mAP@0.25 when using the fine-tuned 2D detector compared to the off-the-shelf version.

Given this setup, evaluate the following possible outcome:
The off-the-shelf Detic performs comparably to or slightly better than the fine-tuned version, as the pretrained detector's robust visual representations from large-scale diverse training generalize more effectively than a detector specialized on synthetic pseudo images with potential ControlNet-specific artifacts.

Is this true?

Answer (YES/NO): NO